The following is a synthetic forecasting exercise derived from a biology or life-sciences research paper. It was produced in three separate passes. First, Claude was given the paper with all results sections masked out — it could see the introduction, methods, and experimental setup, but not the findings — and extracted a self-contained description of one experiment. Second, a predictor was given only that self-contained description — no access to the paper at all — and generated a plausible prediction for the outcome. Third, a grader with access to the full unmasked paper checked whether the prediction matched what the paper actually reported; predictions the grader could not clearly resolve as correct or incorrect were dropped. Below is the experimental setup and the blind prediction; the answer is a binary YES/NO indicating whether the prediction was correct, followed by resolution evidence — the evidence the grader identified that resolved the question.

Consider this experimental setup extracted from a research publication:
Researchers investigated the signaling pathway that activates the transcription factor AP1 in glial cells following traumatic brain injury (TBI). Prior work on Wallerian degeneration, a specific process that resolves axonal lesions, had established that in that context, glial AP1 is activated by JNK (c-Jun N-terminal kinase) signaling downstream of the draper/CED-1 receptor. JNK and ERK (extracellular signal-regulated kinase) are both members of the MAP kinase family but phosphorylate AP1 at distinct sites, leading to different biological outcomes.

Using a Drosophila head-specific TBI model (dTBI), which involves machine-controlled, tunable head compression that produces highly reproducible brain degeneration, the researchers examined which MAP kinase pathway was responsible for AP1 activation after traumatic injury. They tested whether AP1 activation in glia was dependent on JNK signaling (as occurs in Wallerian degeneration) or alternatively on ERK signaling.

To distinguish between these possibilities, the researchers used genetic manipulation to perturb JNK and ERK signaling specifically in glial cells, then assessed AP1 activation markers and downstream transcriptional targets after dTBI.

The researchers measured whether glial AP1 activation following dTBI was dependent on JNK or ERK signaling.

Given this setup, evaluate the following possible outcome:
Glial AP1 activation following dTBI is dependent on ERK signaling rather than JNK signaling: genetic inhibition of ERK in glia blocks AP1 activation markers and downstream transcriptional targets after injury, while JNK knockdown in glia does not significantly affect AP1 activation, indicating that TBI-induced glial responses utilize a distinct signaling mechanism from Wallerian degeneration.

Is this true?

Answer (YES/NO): YES